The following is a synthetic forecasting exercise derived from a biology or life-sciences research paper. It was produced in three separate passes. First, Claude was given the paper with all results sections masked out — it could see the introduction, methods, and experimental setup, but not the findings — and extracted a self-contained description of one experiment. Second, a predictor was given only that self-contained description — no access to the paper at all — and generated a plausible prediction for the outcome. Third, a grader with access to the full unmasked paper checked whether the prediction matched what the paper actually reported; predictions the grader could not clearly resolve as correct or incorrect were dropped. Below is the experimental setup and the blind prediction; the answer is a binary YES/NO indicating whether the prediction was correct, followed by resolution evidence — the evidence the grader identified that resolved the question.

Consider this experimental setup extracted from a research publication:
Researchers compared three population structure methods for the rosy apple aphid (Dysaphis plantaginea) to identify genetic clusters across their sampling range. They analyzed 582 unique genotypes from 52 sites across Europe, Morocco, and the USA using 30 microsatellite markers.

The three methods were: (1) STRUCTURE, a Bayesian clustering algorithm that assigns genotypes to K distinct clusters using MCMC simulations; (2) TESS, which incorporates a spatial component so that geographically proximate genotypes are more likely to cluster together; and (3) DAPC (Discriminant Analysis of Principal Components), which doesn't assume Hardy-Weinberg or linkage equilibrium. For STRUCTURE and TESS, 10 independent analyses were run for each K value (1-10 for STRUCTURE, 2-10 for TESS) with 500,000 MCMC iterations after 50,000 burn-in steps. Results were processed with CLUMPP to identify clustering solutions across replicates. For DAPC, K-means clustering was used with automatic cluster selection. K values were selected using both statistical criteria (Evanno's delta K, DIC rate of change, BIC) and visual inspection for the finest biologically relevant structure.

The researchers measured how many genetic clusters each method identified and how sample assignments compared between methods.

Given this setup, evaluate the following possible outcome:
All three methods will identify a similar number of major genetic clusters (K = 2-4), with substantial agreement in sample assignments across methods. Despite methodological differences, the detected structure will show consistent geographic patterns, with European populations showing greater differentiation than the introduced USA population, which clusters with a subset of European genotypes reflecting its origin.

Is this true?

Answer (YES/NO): NO